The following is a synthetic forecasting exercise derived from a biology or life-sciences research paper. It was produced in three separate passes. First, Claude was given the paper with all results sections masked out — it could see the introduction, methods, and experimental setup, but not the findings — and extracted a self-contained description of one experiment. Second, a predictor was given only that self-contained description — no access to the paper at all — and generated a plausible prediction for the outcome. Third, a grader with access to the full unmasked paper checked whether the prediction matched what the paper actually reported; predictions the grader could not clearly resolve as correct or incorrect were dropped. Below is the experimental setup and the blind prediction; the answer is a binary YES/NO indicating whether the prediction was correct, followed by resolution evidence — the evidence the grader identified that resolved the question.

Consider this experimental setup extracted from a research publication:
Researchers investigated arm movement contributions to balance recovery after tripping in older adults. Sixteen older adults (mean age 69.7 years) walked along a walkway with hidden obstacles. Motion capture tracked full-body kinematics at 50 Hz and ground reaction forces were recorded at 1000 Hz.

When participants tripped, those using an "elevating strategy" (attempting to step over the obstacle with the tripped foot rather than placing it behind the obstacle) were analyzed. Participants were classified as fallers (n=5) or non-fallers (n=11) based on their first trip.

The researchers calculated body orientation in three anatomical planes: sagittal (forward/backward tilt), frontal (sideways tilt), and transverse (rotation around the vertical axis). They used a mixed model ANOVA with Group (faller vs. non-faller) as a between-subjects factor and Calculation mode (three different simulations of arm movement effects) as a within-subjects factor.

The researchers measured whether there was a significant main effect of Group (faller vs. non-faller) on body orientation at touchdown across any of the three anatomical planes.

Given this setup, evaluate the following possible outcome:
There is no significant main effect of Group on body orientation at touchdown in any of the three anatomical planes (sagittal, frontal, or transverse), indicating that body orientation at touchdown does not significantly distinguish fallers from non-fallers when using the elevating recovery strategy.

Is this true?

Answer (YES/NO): NO